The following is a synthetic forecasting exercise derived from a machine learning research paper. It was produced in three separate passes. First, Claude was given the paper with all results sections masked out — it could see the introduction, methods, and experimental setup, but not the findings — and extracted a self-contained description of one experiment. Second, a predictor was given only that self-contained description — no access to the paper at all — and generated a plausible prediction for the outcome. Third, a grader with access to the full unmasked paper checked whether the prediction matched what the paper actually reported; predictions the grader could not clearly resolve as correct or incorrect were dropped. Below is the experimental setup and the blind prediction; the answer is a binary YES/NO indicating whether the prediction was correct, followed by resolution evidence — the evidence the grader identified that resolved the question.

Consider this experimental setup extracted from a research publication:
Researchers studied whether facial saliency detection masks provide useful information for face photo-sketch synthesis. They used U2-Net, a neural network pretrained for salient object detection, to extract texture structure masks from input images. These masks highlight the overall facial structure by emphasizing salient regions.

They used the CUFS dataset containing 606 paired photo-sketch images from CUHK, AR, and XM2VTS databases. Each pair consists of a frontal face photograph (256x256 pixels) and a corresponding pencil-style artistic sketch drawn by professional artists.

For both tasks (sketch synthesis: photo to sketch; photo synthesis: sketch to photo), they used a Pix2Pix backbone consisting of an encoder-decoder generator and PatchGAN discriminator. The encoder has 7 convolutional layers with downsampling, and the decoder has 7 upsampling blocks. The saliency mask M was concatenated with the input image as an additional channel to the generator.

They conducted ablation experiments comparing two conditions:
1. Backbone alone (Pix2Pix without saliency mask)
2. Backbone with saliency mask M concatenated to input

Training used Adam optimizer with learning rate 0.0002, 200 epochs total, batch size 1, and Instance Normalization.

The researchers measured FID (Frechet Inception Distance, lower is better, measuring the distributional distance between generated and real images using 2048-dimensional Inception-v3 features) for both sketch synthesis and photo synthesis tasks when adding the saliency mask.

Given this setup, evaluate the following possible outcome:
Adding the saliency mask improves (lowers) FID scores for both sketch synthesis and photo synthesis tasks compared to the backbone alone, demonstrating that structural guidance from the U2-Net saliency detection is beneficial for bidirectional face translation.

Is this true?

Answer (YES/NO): NO